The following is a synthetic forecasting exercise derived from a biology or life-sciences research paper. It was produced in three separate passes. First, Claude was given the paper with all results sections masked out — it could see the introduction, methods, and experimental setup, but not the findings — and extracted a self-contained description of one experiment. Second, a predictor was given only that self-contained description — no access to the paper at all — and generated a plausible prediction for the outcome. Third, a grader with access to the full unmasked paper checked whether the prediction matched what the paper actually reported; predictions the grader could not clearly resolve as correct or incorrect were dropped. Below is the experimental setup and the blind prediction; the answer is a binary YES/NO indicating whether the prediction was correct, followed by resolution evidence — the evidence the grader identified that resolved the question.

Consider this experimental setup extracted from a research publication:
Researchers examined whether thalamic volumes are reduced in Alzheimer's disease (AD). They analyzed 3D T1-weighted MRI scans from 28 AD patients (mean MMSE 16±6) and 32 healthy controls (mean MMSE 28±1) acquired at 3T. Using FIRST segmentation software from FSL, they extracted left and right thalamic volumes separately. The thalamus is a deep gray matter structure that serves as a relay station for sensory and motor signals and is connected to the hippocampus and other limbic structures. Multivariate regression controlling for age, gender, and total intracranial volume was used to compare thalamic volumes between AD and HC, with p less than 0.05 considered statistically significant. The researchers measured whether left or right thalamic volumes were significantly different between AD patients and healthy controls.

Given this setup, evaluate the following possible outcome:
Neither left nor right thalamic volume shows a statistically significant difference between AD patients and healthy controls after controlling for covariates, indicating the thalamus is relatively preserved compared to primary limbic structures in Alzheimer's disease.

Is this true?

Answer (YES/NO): NO